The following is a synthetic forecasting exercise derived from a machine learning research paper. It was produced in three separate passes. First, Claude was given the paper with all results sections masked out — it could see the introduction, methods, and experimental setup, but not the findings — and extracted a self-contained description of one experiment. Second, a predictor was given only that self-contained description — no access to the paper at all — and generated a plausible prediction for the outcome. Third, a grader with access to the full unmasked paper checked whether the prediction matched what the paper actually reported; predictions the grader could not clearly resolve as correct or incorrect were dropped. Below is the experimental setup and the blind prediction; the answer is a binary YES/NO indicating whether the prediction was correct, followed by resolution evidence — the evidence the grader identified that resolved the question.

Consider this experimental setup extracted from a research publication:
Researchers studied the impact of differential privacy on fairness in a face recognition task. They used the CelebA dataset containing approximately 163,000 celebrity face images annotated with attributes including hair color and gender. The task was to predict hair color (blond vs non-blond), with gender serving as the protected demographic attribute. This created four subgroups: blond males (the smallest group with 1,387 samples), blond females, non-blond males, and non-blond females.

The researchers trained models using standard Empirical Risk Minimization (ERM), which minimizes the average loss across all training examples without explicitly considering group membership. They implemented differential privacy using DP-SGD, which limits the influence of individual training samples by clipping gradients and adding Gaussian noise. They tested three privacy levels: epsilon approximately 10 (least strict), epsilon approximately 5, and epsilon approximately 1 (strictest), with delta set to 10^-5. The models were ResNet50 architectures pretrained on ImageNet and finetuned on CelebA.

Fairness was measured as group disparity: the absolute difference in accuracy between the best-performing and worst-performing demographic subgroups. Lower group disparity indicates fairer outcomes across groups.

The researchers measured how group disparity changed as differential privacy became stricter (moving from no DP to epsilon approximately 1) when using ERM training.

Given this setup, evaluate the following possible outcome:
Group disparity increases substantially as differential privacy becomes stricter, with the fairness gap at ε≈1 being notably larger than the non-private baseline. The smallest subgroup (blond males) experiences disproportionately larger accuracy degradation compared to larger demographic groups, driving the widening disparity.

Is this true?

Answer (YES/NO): YES